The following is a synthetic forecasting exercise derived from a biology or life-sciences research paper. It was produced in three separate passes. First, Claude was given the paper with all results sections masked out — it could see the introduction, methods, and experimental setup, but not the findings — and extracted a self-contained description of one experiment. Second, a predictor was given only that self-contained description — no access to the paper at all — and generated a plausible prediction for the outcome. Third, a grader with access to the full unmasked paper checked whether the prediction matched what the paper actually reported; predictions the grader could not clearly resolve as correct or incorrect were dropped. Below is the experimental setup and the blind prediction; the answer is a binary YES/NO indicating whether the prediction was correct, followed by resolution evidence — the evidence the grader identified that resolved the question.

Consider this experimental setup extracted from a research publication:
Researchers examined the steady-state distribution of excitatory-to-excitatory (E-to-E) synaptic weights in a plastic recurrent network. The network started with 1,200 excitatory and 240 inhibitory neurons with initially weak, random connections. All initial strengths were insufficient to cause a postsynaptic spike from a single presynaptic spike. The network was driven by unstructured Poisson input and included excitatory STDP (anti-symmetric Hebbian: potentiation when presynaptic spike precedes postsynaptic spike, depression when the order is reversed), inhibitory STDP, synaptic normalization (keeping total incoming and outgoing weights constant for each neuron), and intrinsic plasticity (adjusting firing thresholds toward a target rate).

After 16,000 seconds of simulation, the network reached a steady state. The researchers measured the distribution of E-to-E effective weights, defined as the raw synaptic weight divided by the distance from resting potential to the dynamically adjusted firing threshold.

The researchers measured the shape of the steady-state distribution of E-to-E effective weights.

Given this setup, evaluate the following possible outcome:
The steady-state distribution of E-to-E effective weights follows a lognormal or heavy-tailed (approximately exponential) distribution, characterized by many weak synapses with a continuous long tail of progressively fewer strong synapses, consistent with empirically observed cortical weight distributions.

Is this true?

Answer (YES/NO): YES